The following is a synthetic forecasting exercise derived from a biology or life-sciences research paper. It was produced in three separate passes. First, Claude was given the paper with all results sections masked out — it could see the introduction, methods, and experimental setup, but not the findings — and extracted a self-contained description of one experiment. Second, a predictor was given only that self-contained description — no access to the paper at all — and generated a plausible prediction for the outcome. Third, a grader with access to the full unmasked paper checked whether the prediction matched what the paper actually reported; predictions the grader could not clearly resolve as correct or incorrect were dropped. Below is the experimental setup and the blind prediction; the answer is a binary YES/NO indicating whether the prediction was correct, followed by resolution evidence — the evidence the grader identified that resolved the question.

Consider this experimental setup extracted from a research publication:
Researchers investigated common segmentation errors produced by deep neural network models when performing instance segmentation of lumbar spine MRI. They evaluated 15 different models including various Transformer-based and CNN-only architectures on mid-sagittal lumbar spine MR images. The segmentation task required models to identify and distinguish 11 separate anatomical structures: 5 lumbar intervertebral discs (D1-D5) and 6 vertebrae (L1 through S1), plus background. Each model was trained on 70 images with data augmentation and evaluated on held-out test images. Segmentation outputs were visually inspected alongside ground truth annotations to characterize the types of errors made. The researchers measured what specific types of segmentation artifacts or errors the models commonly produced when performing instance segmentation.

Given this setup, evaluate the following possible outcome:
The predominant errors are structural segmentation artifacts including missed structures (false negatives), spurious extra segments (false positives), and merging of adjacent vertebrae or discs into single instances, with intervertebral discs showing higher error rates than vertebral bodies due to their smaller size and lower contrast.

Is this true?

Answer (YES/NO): NO